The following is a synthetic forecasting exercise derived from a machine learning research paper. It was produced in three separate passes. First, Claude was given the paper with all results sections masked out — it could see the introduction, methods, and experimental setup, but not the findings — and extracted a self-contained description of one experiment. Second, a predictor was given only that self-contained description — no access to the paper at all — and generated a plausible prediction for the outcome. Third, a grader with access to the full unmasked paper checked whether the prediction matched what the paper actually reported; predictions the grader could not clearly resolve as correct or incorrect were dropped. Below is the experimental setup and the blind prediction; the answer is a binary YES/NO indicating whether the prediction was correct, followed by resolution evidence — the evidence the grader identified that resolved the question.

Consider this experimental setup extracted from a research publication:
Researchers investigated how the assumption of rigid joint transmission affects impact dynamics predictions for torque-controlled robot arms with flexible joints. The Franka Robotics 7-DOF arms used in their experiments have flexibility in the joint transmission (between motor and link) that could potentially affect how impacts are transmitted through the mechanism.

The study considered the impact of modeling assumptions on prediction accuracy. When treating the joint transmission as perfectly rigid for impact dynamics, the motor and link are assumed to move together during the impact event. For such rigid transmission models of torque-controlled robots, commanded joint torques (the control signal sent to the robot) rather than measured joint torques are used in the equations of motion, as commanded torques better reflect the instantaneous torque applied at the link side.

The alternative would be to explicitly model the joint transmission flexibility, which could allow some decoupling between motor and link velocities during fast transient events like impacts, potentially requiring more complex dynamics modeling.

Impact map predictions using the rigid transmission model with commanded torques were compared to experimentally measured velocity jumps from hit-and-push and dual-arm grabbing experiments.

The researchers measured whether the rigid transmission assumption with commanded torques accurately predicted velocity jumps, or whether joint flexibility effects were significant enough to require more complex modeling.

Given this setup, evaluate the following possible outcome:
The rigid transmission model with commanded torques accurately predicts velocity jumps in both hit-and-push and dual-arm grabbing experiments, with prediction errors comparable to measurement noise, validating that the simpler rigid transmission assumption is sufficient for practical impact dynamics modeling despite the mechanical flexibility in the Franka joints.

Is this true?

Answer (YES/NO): NO